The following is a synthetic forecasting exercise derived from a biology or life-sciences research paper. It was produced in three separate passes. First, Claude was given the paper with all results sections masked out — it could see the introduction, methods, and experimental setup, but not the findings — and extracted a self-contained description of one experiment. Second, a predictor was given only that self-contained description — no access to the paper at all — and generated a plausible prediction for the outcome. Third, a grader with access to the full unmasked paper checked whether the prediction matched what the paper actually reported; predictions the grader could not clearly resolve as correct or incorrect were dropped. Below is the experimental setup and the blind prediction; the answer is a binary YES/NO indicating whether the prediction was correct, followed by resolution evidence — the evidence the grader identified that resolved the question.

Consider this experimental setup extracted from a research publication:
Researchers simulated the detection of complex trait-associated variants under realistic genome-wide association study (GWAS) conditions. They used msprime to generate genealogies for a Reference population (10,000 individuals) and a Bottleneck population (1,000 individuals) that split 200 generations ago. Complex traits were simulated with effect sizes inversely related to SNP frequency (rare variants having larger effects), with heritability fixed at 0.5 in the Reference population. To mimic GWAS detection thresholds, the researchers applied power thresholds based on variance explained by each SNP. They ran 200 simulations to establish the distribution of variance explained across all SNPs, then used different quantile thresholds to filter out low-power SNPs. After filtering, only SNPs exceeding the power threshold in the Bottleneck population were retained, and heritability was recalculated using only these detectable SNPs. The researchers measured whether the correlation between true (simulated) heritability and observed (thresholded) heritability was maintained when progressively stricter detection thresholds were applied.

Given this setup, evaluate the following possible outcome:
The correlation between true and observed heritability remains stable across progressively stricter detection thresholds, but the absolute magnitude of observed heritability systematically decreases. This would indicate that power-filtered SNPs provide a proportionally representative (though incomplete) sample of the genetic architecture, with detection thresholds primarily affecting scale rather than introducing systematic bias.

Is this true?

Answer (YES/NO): NO